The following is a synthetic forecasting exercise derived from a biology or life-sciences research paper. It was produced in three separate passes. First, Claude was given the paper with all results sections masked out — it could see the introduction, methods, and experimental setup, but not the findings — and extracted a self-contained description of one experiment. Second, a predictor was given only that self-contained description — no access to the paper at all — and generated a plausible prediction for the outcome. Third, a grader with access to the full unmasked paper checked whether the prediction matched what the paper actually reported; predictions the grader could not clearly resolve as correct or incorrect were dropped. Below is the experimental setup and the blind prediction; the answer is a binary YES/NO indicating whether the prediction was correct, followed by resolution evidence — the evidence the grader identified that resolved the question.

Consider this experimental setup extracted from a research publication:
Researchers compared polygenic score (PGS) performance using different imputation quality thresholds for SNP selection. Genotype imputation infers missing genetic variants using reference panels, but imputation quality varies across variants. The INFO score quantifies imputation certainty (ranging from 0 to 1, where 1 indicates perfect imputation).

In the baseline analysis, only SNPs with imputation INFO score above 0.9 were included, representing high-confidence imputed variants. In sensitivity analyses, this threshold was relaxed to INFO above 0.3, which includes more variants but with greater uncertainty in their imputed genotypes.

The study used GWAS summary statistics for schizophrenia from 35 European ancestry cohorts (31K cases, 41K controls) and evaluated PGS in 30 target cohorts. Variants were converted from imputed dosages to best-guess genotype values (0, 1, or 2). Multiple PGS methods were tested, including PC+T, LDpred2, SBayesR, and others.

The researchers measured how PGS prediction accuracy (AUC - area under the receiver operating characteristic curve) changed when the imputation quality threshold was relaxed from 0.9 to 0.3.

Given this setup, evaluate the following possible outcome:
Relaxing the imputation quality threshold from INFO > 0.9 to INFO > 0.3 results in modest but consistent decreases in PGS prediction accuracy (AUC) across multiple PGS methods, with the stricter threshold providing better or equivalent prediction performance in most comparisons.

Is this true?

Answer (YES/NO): NO